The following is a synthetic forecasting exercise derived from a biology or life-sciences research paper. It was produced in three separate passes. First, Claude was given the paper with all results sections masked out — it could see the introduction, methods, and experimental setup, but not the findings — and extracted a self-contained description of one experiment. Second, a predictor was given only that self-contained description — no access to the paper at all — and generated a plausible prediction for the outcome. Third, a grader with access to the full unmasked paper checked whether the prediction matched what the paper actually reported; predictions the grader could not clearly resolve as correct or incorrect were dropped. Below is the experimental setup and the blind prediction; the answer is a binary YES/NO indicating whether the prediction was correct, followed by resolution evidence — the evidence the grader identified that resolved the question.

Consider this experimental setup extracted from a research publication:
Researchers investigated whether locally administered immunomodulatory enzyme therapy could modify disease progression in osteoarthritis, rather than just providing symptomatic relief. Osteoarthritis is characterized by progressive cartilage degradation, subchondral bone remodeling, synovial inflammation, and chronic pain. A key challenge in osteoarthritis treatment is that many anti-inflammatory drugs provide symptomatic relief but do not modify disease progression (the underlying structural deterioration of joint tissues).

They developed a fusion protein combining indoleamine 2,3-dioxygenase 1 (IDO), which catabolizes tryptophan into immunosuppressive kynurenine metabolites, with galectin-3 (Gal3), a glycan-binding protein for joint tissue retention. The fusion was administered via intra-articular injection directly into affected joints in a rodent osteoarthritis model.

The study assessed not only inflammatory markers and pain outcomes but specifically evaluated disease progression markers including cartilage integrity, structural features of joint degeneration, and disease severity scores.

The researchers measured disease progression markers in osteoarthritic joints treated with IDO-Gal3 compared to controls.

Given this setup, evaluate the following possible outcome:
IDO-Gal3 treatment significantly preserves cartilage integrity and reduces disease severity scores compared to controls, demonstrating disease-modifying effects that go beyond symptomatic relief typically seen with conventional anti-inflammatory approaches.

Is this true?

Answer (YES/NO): YES